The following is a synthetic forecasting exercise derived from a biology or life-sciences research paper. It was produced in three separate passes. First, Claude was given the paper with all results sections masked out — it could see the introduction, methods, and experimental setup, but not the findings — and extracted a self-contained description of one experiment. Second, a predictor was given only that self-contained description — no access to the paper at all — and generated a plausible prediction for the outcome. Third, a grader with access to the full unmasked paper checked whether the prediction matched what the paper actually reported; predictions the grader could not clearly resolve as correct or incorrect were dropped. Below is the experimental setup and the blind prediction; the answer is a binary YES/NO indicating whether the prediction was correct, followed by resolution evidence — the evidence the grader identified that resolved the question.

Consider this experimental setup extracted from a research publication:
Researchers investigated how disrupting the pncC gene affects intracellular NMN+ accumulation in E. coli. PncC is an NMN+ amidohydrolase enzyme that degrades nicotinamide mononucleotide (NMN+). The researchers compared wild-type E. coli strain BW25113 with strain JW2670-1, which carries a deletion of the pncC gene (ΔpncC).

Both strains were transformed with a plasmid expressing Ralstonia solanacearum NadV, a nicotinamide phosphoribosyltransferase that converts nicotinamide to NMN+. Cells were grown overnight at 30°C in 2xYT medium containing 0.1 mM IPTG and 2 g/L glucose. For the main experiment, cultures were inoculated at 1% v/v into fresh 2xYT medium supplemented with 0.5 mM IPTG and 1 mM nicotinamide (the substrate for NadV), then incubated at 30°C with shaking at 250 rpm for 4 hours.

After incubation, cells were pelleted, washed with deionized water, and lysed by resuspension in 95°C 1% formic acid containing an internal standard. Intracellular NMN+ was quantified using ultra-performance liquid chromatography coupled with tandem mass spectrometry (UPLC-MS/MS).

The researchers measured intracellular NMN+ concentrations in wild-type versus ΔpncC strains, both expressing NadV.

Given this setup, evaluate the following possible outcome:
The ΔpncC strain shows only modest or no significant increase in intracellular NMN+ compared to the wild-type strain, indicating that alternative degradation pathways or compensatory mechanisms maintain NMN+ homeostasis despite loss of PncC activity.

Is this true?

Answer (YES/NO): NO